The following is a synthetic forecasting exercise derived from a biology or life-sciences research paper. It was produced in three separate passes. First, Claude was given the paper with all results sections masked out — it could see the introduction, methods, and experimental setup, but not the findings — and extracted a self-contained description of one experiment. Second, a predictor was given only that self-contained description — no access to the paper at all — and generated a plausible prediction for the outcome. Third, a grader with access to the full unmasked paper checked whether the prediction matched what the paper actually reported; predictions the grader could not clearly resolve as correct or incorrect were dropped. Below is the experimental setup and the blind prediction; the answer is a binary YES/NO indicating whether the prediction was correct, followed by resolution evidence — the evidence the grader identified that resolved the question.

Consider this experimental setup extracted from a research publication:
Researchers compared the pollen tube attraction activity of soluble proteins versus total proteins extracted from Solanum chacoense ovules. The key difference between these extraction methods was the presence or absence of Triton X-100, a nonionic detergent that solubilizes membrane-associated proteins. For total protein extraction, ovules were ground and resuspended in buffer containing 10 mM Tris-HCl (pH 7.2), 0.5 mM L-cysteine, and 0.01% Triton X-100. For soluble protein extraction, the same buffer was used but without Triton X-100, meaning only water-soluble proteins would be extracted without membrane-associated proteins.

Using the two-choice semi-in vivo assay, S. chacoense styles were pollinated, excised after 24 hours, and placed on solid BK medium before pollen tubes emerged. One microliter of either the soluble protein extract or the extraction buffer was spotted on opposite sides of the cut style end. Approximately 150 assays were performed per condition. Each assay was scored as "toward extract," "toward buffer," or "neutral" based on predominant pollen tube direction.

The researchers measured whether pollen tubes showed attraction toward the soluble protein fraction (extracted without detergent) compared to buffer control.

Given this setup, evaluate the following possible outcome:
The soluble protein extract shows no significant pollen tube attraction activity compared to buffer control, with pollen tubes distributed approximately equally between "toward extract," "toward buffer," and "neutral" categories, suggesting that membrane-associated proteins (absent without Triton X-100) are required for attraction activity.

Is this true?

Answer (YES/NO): NO